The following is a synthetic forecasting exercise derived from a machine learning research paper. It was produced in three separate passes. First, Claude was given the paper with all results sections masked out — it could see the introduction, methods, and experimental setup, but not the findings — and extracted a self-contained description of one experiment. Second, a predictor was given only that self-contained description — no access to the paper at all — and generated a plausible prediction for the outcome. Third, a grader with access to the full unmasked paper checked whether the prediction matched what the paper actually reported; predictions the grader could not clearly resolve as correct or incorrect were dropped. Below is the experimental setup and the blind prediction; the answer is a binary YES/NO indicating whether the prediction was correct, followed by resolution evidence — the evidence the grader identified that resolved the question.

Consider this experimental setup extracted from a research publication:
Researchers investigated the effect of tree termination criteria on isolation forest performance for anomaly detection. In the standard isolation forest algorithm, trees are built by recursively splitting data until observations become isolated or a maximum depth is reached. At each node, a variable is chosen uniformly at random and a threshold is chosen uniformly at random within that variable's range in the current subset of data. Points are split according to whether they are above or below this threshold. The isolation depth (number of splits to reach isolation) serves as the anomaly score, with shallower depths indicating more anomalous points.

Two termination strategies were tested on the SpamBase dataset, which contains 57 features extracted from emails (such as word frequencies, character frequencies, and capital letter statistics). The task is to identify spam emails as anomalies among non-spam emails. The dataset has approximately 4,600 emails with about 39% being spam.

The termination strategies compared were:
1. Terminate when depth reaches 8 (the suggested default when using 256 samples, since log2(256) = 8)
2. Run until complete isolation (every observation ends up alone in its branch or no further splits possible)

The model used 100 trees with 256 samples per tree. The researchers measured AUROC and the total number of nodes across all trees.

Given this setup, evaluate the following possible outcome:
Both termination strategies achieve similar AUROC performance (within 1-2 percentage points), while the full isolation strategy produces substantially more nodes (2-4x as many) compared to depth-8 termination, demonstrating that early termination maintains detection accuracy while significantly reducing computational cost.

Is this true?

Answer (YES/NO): NO